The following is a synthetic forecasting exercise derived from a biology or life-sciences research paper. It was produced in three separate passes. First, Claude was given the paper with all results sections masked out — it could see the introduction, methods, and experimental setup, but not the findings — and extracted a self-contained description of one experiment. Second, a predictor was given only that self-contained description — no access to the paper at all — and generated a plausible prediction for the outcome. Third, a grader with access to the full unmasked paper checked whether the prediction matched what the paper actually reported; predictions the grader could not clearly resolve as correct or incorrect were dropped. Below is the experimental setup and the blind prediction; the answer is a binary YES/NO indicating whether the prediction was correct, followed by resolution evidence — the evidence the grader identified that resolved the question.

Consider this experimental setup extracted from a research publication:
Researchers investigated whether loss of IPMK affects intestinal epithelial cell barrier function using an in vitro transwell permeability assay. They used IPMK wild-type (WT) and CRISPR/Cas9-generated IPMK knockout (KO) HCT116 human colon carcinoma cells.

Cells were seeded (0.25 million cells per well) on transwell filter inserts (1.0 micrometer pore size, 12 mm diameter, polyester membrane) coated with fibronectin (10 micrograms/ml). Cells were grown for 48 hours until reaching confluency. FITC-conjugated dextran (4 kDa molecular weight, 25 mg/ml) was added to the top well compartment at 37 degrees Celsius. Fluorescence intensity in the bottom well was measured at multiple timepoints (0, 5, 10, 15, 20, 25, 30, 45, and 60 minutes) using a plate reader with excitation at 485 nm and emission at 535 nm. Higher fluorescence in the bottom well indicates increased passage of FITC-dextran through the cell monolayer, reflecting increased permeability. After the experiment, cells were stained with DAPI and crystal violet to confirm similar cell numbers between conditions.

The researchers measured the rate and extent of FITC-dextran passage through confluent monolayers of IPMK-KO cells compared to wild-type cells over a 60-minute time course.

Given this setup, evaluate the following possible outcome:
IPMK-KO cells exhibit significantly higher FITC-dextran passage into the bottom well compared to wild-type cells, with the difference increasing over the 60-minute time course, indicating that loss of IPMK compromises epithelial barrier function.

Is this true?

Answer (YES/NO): NO